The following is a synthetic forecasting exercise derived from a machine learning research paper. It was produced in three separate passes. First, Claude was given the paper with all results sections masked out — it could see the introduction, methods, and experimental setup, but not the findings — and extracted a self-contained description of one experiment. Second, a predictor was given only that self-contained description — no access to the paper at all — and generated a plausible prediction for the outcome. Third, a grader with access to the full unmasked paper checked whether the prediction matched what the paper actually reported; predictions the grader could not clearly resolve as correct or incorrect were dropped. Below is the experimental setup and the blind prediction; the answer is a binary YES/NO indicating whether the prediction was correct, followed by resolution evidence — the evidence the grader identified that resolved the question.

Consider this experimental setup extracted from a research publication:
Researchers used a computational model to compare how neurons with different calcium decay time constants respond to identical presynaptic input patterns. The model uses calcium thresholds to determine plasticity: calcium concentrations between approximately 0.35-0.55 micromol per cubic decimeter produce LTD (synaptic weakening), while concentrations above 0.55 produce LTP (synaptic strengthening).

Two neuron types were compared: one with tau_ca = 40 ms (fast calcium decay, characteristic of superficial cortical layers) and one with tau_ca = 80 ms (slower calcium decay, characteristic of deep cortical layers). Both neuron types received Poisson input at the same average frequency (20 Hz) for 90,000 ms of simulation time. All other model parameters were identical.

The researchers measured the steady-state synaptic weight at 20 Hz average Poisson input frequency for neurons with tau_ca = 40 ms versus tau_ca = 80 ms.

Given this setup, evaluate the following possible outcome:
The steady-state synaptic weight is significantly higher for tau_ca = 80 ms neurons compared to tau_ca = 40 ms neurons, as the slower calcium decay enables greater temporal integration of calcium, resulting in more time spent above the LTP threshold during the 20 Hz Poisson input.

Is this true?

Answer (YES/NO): YES